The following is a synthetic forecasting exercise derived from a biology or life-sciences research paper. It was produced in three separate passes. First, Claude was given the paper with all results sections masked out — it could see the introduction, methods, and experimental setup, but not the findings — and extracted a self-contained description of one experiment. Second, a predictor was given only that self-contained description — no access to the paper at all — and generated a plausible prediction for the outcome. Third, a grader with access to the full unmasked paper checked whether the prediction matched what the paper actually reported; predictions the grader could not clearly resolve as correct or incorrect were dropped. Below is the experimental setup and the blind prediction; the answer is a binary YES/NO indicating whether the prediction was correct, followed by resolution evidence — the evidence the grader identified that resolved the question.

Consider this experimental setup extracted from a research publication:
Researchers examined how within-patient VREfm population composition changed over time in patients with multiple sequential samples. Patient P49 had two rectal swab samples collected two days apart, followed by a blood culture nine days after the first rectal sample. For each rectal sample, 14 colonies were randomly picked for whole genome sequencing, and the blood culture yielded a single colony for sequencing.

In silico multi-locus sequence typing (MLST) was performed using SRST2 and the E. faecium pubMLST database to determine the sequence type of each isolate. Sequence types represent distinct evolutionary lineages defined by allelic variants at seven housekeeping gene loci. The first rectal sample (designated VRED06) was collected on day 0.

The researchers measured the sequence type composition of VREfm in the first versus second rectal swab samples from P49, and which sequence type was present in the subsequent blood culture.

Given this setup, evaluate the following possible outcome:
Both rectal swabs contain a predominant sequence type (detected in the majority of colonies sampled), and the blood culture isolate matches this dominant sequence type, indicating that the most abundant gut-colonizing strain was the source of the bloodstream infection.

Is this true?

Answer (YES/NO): NO